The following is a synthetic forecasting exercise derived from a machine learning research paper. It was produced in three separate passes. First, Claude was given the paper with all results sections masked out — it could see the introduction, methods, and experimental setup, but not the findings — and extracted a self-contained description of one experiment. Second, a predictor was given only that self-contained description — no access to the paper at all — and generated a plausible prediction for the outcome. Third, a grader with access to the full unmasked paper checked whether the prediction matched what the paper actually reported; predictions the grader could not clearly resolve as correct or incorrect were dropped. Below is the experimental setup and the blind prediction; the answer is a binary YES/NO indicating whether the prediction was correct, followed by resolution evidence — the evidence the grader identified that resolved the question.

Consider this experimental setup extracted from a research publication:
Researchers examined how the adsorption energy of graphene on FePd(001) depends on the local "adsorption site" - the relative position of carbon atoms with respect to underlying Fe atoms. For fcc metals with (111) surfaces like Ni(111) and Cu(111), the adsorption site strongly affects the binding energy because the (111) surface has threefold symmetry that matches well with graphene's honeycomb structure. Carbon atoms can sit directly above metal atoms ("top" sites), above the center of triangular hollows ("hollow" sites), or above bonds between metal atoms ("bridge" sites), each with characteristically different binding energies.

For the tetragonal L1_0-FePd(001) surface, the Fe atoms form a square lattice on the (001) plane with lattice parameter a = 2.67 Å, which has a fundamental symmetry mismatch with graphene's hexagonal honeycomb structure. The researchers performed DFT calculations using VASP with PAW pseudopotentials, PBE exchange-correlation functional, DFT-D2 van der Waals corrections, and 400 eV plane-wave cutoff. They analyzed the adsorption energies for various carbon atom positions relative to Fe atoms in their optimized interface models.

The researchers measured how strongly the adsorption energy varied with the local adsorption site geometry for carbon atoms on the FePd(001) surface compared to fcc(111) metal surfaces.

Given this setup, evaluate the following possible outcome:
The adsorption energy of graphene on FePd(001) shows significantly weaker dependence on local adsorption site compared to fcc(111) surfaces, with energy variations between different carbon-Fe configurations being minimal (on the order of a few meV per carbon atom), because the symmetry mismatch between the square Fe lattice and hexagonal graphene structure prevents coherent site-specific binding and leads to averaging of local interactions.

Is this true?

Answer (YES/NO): YES